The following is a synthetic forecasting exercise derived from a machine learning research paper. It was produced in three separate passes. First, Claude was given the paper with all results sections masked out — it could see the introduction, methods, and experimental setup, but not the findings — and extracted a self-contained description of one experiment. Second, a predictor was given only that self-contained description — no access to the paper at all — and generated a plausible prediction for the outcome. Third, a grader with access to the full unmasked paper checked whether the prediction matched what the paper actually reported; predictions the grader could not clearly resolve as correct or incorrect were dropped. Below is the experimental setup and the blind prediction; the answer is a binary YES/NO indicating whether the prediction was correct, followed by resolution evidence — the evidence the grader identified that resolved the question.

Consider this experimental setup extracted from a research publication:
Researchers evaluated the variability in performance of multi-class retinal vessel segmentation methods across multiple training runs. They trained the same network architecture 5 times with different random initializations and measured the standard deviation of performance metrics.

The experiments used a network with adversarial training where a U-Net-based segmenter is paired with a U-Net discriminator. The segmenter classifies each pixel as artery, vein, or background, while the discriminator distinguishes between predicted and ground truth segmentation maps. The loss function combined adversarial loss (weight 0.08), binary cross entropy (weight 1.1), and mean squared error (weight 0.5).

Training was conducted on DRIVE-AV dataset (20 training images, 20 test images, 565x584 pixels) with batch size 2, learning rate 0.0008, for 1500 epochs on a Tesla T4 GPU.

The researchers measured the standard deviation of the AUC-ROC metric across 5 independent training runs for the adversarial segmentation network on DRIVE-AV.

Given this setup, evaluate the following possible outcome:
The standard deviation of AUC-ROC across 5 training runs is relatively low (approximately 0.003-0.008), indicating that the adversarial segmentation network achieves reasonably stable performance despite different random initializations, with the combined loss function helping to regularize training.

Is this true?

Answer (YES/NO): NO